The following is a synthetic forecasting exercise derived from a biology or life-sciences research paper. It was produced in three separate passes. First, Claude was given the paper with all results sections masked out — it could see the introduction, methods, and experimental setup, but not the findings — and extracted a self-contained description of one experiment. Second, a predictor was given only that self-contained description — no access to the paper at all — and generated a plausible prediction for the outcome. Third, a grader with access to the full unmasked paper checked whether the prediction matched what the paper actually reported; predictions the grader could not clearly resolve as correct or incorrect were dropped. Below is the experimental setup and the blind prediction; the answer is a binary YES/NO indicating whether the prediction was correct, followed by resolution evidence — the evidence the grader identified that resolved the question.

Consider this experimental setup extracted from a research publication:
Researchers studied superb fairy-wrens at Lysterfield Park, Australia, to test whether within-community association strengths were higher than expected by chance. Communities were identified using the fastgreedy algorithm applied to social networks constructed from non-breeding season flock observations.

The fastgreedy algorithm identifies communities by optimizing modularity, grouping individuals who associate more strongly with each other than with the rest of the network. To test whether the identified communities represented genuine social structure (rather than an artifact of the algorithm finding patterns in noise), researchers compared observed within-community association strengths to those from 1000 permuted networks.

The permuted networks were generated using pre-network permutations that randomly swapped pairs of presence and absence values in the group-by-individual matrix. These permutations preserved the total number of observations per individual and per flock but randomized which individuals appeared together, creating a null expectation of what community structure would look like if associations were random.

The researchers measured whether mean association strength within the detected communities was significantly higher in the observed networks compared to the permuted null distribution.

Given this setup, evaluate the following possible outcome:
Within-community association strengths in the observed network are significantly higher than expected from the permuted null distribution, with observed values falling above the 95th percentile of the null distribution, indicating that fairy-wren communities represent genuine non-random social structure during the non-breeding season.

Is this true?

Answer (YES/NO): YES